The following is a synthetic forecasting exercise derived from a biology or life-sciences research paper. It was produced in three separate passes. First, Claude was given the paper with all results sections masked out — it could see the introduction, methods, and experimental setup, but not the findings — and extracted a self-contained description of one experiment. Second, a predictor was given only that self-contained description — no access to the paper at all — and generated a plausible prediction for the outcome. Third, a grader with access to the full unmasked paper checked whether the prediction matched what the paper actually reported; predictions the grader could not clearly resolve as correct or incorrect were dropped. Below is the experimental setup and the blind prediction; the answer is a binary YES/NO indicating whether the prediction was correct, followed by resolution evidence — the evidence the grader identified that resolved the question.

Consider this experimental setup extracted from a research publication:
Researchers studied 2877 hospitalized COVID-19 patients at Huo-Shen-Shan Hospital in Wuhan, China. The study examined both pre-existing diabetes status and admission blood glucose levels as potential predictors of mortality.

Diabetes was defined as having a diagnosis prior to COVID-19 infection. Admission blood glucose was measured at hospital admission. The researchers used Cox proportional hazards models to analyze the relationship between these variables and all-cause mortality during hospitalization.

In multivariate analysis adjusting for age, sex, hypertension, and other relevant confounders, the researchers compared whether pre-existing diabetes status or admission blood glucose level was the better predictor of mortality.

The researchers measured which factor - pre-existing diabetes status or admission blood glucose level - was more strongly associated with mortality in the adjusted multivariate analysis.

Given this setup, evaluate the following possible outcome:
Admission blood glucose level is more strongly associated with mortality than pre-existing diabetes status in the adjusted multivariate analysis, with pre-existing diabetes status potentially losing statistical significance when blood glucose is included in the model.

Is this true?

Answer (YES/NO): NO